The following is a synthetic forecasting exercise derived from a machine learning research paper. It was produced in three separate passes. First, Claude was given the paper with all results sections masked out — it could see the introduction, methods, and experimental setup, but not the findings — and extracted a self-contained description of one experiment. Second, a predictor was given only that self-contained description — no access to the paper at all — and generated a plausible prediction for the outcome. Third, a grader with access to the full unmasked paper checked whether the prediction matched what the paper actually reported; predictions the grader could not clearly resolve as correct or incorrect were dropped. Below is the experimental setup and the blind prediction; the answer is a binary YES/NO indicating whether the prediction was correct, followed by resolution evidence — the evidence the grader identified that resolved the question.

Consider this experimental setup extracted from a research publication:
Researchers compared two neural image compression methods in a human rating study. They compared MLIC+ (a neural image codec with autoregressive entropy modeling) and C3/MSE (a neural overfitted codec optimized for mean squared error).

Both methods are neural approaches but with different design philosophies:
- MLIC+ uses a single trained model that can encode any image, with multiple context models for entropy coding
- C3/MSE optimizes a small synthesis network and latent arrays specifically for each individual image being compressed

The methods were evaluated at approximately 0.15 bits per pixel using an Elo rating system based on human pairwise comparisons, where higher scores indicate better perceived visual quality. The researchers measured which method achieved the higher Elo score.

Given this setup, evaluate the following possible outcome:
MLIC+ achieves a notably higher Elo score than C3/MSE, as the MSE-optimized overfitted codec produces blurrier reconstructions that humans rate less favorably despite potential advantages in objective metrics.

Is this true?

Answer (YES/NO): NO